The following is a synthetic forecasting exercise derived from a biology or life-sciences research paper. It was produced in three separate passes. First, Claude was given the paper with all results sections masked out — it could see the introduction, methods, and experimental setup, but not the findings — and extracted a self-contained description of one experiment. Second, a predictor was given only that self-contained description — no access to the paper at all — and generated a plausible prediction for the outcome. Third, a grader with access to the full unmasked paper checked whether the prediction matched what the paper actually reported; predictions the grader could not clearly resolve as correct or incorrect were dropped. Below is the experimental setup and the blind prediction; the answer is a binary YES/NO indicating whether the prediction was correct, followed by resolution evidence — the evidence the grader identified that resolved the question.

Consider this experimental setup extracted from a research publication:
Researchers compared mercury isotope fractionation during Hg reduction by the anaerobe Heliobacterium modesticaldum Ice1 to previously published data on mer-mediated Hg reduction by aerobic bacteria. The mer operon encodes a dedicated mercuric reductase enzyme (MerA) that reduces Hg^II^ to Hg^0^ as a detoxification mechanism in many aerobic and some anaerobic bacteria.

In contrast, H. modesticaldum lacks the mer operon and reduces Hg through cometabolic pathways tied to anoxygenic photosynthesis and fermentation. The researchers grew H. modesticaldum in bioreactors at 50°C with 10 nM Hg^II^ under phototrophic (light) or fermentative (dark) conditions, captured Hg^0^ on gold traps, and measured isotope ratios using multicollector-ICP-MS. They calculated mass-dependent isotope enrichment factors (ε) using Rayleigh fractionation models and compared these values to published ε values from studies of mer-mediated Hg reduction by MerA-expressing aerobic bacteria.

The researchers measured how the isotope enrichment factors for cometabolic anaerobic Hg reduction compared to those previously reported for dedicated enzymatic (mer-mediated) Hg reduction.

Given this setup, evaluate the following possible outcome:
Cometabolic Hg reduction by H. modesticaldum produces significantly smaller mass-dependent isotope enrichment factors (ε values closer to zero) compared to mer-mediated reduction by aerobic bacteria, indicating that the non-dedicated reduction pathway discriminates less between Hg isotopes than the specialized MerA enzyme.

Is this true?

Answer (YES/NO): NO